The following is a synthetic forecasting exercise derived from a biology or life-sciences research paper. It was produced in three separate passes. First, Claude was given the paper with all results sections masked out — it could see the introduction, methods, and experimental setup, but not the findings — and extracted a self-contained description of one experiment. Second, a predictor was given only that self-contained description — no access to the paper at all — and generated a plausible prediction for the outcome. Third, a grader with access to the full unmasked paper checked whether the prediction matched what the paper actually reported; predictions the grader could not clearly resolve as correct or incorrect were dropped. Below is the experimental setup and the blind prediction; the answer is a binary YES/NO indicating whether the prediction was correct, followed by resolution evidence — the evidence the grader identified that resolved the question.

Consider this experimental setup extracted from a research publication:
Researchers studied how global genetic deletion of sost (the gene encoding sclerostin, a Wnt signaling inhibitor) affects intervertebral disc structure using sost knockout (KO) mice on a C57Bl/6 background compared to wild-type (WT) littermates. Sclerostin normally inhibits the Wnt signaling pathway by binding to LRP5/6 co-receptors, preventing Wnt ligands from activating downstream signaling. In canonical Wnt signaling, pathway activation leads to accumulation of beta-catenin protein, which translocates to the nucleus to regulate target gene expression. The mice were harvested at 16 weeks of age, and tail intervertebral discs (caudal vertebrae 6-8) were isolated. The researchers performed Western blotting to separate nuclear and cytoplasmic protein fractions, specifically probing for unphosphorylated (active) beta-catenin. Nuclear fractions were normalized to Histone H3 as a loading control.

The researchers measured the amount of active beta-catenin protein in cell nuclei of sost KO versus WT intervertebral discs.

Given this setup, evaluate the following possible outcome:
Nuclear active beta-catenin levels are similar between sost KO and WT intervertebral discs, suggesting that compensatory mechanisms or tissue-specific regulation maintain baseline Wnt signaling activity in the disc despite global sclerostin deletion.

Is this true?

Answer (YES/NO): NO